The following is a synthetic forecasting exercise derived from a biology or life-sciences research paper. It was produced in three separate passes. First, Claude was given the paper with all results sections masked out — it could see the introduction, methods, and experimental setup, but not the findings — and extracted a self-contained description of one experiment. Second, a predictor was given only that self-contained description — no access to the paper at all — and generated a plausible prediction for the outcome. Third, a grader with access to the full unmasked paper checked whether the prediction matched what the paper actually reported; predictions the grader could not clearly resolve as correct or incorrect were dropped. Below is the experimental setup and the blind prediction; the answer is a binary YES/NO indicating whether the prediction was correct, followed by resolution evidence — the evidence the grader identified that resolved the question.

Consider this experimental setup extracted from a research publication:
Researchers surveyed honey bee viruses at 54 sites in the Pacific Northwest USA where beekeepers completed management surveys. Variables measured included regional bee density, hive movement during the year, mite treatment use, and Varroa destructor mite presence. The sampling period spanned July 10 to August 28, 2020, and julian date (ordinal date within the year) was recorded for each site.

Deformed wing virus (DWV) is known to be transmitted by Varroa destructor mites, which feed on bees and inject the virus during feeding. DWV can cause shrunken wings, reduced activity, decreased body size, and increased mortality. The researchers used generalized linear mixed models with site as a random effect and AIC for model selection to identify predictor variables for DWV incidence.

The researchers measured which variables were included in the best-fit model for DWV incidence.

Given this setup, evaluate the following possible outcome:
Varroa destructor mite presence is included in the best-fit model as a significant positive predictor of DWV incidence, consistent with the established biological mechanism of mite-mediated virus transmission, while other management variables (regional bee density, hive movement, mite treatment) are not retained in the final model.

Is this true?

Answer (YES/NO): NO